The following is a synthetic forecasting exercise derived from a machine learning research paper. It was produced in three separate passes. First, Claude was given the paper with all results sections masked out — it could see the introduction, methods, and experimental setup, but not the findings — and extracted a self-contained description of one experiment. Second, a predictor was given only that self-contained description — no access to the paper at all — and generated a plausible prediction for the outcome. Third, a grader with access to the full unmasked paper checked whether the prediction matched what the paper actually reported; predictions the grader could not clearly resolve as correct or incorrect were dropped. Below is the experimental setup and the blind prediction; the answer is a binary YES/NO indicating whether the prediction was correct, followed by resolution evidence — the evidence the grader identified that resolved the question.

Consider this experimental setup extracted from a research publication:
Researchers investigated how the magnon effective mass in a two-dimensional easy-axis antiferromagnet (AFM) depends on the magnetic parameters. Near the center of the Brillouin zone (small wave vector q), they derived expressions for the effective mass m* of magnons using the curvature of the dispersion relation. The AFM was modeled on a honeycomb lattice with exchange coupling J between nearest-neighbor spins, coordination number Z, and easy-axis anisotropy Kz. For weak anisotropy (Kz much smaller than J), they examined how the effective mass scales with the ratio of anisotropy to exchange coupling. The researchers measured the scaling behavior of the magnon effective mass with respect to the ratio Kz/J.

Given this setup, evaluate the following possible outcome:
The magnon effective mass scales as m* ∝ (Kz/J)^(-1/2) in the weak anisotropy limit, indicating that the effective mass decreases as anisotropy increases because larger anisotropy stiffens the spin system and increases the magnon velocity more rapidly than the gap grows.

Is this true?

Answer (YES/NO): NO